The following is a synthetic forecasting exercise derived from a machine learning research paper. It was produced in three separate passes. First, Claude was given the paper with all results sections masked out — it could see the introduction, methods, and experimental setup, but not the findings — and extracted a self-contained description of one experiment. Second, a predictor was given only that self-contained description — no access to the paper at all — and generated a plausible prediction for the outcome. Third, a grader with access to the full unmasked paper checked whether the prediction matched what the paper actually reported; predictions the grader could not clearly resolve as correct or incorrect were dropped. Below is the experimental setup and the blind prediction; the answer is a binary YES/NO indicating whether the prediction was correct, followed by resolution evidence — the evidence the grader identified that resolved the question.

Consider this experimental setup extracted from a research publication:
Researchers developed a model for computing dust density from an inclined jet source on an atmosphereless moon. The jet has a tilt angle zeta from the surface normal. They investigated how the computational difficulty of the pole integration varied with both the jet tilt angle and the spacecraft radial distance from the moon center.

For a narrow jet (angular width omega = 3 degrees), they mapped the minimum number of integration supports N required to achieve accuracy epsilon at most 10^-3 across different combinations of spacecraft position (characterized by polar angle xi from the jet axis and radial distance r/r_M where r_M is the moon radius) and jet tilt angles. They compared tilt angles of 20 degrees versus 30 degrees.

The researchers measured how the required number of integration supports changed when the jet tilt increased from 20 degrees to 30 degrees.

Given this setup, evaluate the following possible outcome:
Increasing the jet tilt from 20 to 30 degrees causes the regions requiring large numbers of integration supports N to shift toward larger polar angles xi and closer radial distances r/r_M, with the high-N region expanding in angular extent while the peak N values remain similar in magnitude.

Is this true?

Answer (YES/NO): NO